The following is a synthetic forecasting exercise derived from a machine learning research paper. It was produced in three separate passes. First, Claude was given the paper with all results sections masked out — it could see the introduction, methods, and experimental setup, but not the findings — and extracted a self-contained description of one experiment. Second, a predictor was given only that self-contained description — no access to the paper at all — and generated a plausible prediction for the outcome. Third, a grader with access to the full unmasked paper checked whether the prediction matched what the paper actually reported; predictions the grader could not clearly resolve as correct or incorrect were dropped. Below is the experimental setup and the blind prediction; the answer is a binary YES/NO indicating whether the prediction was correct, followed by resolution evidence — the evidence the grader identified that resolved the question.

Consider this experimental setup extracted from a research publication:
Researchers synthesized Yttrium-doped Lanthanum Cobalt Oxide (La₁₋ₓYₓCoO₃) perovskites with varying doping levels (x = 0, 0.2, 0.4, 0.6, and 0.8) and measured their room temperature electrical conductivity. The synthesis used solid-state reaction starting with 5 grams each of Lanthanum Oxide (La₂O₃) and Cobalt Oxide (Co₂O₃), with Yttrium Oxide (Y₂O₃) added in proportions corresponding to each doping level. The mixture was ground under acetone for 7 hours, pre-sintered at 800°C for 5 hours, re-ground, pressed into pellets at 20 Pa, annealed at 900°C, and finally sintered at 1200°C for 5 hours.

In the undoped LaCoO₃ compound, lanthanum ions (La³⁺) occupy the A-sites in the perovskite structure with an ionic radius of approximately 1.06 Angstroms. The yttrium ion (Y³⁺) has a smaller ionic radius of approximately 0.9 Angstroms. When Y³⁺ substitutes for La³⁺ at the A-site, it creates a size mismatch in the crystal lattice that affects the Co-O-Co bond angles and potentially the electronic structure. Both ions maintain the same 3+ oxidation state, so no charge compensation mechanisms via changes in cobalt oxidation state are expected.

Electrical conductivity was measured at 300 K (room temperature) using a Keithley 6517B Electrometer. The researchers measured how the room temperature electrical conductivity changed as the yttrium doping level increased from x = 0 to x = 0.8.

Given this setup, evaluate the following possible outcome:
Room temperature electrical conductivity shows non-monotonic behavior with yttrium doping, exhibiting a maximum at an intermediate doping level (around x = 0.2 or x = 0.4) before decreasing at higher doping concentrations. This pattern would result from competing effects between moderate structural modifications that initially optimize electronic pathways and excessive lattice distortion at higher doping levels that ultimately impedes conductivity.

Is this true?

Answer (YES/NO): NO